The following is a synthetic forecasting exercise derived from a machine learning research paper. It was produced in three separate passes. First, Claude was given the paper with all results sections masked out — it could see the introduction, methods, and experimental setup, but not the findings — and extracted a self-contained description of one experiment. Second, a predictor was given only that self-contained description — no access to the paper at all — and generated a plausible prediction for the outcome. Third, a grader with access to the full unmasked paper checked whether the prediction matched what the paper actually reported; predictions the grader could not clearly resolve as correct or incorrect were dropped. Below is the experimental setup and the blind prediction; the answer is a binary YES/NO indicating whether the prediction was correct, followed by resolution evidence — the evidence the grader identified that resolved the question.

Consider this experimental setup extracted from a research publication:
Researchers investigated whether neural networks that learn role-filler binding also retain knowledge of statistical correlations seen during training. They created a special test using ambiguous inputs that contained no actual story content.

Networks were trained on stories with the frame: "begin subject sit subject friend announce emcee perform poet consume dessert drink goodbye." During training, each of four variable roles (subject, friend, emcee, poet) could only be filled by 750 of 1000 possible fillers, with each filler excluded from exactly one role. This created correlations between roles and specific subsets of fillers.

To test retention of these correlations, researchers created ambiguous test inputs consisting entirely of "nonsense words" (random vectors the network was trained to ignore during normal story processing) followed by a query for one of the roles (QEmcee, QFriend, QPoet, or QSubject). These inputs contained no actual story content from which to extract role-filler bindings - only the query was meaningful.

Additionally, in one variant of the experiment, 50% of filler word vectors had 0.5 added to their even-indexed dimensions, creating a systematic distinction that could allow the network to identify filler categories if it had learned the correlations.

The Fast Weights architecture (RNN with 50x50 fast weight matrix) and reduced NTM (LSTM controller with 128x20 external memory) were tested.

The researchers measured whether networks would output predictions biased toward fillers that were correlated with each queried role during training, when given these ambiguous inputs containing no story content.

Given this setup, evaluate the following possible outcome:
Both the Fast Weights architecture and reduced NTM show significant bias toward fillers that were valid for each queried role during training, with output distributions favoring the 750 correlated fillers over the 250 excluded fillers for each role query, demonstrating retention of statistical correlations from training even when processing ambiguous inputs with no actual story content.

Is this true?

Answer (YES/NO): NO